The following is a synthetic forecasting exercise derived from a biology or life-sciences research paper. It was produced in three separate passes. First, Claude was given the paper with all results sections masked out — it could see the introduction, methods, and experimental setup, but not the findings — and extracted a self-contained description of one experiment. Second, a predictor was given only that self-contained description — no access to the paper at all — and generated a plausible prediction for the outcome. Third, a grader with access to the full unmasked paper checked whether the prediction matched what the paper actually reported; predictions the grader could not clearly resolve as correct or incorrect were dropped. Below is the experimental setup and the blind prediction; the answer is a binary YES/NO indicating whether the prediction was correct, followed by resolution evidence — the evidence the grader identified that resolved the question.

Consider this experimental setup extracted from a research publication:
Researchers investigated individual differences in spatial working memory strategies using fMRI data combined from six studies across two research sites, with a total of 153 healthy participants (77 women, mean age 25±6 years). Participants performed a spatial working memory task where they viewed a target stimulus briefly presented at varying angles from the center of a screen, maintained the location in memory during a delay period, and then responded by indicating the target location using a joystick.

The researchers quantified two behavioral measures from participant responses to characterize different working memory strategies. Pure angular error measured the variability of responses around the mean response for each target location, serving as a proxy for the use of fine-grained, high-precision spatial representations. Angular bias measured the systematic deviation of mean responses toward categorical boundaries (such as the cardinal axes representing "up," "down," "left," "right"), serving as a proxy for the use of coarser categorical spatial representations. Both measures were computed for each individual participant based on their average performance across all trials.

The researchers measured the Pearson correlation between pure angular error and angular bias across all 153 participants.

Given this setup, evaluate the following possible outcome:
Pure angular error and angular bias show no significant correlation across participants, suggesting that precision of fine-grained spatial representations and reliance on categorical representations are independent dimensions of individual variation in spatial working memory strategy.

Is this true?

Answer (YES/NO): NO